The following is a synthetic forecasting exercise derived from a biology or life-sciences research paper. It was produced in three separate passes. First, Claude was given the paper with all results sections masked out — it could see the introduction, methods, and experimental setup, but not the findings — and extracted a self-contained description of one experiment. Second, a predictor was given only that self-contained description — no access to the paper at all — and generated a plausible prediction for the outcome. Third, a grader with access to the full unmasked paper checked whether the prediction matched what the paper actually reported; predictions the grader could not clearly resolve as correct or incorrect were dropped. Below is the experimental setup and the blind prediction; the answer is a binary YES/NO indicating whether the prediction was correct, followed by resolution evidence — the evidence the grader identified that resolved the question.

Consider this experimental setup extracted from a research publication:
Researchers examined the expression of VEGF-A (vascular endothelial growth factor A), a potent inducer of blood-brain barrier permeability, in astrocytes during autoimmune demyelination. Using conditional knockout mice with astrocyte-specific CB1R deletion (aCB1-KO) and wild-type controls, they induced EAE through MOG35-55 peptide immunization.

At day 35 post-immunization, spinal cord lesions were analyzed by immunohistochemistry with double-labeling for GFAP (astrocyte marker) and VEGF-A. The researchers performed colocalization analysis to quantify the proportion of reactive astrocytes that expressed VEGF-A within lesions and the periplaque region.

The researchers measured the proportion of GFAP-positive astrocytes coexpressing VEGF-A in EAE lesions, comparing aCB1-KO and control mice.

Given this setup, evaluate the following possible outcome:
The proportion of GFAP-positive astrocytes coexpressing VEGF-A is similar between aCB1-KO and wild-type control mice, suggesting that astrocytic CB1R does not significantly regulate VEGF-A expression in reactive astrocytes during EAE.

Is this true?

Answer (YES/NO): NO